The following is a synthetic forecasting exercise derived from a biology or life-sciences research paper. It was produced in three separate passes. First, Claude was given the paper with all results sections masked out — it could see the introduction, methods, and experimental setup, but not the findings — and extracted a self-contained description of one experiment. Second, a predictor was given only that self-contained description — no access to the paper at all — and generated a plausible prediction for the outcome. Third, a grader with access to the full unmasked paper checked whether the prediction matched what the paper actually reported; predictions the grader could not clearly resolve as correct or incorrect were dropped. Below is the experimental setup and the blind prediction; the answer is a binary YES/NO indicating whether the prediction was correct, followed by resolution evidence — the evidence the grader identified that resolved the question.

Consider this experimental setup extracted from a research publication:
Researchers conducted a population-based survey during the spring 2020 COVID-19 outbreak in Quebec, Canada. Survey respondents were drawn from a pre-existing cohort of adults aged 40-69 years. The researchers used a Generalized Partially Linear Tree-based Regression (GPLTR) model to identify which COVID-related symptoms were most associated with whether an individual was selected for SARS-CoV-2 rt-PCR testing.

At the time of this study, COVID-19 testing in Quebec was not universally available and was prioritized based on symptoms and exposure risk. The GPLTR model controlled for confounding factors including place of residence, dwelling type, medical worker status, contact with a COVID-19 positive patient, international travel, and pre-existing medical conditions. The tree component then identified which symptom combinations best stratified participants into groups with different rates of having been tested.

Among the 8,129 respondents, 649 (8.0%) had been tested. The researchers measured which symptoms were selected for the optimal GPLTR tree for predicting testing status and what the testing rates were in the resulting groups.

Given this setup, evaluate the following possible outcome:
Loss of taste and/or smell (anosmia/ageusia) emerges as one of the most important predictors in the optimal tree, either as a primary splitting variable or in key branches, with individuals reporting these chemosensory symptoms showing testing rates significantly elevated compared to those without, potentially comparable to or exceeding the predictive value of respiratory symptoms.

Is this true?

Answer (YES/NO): NO